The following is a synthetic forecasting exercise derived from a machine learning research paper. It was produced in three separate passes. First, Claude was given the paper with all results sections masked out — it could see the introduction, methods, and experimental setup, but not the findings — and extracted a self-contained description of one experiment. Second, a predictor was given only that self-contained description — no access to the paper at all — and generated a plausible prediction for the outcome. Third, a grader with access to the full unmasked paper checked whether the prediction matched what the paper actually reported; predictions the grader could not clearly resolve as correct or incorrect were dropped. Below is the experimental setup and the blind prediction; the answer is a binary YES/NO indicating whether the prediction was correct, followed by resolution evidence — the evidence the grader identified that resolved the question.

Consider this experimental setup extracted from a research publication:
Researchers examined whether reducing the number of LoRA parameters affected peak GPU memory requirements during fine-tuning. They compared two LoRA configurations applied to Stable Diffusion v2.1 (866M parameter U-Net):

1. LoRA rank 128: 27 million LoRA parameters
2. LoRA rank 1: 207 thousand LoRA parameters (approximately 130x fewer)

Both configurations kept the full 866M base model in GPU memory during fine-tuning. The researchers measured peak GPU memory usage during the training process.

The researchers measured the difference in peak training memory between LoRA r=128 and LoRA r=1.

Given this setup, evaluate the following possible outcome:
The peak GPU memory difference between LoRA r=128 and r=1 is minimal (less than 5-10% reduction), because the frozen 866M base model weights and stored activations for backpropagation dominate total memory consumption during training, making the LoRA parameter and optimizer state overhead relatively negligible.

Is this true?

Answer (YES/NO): YES